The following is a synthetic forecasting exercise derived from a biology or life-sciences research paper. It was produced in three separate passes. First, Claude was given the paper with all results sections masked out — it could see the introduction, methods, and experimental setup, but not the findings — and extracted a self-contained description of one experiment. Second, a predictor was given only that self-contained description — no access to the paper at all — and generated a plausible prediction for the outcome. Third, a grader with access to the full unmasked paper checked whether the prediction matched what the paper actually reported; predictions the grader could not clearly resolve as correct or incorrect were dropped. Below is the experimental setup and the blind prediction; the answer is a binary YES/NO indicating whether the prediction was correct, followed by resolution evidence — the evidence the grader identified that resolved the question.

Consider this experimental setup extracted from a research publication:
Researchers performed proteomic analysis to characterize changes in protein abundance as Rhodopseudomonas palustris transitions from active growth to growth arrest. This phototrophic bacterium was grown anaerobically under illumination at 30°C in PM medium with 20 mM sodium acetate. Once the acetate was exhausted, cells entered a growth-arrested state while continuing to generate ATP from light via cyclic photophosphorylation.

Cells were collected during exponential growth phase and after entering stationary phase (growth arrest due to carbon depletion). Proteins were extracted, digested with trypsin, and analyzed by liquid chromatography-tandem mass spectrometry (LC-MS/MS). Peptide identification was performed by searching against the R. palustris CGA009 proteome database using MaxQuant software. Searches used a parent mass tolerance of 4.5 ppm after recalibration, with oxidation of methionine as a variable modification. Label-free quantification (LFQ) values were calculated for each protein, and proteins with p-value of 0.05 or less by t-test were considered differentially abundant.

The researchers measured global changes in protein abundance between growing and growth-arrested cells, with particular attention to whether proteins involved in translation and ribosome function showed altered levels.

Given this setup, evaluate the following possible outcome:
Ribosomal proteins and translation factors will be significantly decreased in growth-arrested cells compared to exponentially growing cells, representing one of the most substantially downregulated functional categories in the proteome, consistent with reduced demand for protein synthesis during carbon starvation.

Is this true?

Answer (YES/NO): NO